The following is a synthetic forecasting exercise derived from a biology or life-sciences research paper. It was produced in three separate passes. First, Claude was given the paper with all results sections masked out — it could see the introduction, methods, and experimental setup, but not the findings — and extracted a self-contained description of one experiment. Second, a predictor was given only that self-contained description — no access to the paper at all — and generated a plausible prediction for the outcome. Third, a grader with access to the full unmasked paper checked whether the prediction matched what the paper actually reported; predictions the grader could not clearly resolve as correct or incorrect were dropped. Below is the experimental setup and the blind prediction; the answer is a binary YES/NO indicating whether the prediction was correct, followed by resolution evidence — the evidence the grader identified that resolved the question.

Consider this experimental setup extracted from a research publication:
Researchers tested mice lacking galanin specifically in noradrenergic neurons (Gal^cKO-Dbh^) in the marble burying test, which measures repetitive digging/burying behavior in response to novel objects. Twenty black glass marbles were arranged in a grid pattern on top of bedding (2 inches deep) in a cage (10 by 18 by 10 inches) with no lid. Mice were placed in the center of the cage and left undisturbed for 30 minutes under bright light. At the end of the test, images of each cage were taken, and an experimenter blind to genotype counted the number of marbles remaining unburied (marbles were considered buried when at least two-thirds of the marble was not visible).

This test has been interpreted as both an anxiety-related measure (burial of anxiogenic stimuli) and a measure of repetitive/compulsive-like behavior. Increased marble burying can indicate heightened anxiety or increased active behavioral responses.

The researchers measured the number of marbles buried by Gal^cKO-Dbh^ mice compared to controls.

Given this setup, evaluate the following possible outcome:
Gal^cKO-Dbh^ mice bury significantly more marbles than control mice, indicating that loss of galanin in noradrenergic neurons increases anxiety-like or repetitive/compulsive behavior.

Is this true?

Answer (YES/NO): NO